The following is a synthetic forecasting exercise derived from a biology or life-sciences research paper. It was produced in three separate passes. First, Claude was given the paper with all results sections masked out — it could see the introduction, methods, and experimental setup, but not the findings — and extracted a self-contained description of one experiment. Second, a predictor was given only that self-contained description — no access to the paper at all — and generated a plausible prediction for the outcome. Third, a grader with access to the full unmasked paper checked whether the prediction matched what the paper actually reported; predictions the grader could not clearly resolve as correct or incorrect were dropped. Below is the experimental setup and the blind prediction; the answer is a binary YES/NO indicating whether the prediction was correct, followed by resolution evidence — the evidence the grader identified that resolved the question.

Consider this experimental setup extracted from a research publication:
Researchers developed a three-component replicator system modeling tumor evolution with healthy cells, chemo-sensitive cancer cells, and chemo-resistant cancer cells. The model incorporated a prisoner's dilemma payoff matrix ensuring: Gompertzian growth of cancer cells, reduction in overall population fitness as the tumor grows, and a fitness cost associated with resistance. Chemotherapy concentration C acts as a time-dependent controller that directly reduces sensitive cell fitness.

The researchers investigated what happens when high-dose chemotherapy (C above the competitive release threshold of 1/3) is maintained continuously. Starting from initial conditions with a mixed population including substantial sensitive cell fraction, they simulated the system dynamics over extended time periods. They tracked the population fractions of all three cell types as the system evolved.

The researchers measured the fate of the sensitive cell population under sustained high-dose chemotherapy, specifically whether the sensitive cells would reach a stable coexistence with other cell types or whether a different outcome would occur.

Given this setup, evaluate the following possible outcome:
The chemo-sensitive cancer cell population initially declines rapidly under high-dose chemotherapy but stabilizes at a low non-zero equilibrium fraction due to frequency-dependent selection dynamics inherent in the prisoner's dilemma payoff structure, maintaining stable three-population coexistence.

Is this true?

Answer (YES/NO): NO